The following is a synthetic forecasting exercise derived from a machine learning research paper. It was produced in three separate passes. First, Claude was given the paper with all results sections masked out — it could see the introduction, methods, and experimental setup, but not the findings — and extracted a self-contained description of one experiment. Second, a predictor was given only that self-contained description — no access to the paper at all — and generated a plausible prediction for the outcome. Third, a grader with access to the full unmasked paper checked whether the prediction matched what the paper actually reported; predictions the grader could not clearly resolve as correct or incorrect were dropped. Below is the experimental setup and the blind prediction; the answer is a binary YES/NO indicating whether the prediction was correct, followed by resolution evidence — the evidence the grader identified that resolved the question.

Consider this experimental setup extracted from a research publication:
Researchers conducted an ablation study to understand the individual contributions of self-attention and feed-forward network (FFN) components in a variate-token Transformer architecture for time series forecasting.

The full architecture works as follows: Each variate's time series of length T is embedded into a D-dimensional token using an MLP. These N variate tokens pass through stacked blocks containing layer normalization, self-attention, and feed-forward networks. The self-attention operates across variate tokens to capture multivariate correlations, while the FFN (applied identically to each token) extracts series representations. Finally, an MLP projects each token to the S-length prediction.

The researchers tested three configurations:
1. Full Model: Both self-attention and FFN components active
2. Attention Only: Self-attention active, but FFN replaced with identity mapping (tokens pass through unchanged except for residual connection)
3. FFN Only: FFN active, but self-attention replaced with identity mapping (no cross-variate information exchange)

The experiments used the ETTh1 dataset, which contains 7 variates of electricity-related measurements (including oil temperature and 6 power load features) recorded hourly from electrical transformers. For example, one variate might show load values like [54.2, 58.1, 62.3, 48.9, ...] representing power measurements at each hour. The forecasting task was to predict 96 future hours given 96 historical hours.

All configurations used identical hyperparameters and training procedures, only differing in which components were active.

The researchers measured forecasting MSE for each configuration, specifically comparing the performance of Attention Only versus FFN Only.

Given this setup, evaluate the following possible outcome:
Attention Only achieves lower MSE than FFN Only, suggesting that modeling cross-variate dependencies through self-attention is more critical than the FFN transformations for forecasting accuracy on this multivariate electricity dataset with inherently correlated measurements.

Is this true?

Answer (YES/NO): YES